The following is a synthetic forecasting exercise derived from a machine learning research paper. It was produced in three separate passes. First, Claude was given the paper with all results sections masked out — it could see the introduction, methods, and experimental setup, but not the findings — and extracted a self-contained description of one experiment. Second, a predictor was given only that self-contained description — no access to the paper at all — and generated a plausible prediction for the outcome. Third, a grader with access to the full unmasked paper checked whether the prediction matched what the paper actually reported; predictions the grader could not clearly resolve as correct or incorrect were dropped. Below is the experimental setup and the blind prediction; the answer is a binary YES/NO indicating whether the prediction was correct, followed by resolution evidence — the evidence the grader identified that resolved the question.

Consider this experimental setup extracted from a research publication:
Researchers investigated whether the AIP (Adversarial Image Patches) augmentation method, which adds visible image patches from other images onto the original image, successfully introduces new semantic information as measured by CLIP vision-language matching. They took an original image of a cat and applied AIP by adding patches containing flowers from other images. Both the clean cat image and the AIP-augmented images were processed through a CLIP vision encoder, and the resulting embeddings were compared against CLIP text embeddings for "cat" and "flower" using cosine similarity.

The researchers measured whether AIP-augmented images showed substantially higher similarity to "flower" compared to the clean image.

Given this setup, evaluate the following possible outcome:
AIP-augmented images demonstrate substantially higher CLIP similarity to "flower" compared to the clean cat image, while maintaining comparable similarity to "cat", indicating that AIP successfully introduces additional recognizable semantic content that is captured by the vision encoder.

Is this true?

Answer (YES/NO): NO